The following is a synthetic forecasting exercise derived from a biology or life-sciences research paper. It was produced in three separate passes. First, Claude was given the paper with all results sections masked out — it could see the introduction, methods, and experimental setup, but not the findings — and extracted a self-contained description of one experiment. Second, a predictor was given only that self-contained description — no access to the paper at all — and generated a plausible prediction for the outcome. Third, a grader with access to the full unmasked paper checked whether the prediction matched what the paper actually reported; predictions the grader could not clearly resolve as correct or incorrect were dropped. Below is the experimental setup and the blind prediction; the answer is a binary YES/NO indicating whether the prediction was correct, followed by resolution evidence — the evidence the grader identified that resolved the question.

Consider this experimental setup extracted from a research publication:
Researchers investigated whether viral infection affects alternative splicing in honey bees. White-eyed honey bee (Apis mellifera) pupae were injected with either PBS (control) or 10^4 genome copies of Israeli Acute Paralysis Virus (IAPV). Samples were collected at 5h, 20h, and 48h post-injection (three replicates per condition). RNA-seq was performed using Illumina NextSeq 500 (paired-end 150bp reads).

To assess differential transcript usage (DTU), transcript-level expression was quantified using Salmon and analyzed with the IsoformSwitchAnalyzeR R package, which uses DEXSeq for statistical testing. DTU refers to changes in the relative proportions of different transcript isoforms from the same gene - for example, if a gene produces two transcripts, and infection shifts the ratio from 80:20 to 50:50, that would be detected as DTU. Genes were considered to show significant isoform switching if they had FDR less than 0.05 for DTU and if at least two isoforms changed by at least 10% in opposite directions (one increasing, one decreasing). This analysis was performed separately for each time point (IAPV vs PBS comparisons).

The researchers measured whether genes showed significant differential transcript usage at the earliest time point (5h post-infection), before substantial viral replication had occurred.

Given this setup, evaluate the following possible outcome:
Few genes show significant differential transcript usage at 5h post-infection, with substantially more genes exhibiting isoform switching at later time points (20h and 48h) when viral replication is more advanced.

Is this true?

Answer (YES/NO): YES